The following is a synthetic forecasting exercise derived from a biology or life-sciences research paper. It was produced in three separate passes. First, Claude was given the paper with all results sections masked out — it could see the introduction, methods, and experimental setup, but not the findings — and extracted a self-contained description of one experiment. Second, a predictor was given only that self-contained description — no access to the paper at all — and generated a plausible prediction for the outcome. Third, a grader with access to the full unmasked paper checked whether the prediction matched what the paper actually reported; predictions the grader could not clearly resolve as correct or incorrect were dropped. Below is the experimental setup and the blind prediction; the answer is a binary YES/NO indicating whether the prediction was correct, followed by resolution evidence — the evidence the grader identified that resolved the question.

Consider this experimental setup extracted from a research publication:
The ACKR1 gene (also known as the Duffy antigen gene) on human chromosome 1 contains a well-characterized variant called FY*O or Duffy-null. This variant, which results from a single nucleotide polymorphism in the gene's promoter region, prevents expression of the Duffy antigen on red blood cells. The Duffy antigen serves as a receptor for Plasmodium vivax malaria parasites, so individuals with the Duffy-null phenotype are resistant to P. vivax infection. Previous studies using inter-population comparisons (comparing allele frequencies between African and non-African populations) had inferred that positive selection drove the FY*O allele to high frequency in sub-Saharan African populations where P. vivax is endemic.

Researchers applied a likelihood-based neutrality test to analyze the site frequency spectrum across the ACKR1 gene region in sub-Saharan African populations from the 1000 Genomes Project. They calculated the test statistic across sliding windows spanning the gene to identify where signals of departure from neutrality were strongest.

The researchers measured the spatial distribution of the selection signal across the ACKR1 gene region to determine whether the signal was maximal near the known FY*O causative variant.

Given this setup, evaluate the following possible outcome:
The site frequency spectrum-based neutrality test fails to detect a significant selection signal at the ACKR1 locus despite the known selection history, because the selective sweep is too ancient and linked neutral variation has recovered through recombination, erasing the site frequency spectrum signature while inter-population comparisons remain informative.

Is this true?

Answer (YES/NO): NO